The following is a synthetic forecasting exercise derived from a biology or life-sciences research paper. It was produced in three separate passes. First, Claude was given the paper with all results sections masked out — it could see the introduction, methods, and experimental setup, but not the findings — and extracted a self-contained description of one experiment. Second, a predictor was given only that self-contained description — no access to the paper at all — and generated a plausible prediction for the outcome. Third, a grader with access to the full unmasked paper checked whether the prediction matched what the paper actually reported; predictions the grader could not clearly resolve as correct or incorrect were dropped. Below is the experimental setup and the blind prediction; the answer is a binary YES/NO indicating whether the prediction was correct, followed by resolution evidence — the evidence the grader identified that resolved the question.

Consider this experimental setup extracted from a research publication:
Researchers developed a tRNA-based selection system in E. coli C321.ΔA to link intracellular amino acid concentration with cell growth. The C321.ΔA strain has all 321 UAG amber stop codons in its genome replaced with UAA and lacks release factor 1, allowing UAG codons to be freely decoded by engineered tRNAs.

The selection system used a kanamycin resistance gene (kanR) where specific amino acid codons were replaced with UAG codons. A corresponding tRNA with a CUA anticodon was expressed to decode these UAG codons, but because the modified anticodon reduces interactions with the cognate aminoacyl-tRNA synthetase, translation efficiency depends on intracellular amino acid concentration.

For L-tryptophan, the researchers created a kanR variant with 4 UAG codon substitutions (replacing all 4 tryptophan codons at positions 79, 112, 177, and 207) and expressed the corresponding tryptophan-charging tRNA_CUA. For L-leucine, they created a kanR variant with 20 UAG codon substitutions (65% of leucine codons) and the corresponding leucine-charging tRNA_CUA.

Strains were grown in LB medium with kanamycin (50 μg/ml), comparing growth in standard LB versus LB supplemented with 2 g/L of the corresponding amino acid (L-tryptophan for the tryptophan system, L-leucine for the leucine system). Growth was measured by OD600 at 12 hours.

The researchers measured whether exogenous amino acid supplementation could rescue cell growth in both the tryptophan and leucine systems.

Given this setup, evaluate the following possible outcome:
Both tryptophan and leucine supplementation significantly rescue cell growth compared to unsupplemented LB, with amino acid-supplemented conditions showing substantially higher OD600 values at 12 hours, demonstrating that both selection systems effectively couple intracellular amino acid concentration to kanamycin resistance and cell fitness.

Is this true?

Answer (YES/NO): NO